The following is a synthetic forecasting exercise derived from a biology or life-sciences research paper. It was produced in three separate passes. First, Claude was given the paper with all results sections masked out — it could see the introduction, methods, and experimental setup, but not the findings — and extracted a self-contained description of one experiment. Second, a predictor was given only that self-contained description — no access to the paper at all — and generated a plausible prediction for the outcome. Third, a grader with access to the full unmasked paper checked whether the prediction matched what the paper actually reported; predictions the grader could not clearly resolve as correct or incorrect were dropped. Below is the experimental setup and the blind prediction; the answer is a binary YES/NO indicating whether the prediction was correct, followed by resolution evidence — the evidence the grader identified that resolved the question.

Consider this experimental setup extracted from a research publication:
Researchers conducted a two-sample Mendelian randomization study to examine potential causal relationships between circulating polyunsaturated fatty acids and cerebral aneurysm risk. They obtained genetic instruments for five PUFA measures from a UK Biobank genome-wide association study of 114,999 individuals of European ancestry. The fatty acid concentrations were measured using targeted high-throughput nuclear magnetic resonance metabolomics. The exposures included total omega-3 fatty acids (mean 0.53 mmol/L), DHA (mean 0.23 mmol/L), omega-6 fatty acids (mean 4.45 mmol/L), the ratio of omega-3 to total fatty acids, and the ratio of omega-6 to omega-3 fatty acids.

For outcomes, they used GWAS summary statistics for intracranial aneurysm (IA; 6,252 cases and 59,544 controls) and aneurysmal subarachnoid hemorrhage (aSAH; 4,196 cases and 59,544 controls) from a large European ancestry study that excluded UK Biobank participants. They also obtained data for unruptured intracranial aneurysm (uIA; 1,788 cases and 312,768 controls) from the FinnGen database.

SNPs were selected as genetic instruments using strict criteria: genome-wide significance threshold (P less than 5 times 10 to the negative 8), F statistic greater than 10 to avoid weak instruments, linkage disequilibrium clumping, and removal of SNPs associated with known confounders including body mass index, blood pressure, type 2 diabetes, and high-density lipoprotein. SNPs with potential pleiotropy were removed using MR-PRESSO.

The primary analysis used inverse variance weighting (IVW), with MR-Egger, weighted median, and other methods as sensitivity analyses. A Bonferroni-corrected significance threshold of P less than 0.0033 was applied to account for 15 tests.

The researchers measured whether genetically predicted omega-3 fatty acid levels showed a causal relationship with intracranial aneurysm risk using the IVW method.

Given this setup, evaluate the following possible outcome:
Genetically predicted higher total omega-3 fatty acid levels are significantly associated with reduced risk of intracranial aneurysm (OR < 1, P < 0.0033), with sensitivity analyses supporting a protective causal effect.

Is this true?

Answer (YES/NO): YES